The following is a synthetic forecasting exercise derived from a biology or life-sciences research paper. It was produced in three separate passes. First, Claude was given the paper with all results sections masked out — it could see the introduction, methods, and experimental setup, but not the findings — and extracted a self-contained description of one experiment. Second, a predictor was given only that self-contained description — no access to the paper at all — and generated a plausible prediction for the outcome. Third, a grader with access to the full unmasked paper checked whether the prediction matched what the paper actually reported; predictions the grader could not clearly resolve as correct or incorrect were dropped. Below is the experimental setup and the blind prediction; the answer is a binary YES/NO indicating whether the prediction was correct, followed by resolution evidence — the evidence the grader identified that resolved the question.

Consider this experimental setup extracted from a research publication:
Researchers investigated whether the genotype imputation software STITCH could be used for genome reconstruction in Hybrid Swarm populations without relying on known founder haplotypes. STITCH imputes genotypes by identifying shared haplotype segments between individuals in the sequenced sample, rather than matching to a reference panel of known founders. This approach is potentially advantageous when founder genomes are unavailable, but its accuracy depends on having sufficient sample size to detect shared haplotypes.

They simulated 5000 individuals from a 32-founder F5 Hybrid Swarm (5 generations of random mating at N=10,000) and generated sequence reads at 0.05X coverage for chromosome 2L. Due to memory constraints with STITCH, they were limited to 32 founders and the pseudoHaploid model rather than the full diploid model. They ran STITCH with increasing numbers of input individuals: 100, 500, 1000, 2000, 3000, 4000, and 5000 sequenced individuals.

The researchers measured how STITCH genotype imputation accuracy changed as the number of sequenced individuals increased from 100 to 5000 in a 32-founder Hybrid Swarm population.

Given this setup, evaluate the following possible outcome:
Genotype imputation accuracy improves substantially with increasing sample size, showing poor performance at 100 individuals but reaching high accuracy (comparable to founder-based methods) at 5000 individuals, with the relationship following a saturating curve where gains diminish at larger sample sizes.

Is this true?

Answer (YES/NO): NO